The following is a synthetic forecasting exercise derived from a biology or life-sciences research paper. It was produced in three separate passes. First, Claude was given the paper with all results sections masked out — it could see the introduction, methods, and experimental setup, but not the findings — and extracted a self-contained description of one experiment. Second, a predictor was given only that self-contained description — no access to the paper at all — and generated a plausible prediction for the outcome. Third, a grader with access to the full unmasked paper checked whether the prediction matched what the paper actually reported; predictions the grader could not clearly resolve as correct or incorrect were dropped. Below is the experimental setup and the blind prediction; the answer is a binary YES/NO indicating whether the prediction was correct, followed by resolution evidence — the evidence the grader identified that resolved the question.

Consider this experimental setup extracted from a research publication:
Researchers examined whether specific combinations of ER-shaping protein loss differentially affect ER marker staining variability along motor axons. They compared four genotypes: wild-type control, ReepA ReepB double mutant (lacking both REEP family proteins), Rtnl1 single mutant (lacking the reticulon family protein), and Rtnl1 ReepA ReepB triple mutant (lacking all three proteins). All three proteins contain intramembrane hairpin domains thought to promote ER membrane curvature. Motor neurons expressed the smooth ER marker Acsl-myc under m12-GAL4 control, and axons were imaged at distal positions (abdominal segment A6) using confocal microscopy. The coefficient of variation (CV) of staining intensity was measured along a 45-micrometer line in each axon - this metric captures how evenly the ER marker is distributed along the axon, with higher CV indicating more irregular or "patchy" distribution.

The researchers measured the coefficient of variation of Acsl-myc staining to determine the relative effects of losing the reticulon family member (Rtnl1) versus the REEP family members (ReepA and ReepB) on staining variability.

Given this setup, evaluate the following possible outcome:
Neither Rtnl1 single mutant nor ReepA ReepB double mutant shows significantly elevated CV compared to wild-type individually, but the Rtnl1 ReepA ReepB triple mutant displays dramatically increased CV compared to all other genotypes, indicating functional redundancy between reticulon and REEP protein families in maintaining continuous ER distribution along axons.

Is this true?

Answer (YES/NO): NO